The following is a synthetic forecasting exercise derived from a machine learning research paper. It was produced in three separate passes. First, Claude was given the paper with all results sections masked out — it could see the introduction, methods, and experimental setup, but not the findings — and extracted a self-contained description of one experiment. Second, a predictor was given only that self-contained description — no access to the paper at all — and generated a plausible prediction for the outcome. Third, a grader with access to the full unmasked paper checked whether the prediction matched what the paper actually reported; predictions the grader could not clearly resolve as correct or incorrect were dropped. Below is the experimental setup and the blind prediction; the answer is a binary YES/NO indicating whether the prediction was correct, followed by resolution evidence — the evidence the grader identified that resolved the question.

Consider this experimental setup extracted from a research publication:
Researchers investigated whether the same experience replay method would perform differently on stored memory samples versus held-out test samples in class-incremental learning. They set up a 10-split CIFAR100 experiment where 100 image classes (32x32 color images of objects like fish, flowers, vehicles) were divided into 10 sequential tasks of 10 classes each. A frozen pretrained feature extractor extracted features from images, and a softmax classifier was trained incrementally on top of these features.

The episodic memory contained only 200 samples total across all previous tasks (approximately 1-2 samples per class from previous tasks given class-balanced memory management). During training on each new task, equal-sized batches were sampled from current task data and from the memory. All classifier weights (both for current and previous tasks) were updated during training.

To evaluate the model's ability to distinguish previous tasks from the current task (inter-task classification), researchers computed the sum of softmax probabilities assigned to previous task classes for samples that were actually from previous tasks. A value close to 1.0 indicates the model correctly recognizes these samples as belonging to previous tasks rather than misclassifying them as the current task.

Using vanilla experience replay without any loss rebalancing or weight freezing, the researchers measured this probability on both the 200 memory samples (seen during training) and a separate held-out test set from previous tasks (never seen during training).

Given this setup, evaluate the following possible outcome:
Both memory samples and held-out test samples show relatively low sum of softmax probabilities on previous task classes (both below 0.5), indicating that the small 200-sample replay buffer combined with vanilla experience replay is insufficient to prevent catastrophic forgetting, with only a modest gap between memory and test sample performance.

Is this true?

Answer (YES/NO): NO